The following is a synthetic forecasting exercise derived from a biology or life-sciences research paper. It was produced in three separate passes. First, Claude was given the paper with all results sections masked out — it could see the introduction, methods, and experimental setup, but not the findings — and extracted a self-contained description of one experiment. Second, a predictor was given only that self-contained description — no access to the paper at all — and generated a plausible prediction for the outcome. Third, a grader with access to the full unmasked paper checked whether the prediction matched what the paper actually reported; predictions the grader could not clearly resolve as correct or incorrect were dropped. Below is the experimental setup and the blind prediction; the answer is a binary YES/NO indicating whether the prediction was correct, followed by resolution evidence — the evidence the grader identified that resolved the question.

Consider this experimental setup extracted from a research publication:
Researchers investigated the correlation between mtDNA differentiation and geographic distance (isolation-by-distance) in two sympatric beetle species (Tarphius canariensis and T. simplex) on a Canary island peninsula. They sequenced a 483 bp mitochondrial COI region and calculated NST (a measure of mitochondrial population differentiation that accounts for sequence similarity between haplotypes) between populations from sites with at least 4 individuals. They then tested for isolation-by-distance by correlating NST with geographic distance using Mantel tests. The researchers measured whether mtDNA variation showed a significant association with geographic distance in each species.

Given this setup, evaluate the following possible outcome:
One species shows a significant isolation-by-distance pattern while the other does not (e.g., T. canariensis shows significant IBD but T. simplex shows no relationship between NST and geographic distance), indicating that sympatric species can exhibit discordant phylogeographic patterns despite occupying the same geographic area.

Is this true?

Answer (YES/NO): YES